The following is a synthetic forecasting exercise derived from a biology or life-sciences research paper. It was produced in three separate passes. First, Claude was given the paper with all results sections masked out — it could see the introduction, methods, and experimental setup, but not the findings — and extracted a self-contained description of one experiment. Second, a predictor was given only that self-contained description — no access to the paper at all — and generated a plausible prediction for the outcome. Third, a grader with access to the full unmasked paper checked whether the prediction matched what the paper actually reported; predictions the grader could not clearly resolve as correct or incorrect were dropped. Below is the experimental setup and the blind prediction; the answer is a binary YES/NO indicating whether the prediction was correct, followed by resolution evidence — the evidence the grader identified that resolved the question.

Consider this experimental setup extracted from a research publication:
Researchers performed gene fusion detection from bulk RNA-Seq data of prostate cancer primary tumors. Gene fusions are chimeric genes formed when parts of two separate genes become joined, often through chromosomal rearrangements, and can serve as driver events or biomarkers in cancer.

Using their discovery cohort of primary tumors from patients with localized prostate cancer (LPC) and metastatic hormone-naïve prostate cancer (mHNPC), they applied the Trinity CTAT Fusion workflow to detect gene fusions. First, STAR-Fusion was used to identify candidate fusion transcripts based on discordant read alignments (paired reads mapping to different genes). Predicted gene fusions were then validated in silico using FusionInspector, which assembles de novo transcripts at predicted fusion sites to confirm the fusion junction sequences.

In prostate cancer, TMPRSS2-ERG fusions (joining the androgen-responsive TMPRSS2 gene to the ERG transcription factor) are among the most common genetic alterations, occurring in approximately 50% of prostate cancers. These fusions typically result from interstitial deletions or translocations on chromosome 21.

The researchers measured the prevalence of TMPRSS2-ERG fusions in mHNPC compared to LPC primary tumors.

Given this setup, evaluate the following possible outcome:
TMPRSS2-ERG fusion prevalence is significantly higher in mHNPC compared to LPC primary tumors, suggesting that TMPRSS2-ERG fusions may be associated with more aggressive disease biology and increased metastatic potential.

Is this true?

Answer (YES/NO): NO